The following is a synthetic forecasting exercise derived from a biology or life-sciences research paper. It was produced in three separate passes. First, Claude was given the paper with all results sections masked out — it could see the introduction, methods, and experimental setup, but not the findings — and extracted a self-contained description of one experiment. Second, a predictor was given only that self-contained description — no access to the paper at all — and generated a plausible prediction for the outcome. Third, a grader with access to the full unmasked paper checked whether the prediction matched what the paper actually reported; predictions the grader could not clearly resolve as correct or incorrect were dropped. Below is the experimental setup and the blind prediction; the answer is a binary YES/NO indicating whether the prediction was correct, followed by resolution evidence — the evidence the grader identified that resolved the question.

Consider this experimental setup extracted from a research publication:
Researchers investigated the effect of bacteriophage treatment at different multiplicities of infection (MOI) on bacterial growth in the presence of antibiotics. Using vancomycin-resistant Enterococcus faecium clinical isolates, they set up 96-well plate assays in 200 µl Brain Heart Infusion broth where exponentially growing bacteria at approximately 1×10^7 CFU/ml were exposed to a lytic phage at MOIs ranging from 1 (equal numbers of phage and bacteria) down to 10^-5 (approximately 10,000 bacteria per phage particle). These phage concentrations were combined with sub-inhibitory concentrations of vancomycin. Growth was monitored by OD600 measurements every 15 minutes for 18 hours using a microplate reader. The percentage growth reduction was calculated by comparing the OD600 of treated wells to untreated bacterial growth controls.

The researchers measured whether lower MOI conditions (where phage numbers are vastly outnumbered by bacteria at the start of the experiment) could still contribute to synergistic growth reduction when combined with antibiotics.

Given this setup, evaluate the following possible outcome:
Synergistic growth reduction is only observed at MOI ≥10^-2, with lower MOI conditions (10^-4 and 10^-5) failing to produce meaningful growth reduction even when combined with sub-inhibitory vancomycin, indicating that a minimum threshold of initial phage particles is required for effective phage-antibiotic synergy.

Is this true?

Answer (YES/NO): NO